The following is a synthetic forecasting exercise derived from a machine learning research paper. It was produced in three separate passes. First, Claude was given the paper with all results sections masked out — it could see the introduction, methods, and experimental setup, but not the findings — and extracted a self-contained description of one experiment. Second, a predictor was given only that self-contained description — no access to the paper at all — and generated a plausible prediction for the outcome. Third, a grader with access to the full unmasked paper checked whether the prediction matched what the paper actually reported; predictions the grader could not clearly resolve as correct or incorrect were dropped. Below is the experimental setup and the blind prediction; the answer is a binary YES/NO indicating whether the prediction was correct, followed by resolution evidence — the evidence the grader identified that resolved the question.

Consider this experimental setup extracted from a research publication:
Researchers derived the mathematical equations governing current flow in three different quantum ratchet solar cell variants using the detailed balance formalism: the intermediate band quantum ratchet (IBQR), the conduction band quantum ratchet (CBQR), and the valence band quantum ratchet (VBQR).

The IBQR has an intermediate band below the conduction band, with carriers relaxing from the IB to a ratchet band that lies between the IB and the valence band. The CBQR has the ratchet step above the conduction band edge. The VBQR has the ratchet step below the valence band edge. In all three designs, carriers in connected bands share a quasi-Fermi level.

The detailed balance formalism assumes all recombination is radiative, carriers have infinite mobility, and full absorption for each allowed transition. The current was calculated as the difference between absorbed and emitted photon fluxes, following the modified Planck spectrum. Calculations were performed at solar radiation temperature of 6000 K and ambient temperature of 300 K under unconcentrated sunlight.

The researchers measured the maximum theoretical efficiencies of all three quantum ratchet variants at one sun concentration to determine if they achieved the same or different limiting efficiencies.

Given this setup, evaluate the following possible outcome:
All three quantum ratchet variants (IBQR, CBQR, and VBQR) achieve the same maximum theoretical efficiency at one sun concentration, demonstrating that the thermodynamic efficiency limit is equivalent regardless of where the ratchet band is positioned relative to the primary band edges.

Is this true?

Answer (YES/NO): YES